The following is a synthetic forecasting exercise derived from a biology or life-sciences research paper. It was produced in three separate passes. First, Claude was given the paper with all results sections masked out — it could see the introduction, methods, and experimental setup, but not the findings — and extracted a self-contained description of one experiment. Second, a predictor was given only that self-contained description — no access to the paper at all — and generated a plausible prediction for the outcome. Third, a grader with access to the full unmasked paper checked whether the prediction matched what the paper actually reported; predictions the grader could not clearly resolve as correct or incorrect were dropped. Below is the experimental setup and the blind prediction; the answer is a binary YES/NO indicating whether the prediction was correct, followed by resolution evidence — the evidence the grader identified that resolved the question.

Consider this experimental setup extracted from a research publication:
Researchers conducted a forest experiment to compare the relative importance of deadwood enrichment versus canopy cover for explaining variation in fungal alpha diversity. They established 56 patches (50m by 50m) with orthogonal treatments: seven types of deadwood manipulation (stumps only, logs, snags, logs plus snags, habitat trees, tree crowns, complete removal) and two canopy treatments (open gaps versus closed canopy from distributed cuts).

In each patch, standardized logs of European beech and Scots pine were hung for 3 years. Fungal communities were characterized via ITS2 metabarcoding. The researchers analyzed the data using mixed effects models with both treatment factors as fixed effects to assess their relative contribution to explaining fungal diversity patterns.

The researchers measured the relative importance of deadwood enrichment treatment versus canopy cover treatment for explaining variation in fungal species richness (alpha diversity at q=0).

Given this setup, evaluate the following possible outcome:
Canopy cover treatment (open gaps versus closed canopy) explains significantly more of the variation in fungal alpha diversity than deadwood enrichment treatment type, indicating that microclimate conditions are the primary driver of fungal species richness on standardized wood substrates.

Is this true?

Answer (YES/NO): NO